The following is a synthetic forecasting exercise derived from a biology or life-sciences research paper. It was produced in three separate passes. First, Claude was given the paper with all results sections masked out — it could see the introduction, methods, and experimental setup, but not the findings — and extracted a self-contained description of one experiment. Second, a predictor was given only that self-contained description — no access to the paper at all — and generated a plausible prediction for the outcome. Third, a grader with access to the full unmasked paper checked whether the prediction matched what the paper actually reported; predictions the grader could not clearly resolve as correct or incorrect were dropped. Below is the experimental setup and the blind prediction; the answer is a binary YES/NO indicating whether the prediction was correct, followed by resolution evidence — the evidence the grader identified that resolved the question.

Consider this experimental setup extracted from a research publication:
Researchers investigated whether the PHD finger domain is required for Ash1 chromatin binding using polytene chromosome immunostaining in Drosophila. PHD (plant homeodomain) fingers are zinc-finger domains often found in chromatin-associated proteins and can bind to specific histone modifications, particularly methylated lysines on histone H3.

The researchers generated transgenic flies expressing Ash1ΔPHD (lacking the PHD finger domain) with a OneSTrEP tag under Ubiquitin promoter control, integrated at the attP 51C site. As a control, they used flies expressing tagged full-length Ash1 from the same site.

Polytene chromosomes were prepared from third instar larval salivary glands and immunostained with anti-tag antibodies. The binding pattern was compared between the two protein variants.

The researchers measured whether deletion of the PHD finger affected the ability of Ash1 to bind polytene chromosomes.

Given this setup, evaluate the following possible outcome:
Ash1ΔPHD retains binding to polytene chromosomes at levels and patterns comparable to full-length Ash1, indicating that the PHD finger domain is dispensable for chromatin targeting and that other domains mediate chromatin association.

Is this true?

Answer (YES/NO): YES